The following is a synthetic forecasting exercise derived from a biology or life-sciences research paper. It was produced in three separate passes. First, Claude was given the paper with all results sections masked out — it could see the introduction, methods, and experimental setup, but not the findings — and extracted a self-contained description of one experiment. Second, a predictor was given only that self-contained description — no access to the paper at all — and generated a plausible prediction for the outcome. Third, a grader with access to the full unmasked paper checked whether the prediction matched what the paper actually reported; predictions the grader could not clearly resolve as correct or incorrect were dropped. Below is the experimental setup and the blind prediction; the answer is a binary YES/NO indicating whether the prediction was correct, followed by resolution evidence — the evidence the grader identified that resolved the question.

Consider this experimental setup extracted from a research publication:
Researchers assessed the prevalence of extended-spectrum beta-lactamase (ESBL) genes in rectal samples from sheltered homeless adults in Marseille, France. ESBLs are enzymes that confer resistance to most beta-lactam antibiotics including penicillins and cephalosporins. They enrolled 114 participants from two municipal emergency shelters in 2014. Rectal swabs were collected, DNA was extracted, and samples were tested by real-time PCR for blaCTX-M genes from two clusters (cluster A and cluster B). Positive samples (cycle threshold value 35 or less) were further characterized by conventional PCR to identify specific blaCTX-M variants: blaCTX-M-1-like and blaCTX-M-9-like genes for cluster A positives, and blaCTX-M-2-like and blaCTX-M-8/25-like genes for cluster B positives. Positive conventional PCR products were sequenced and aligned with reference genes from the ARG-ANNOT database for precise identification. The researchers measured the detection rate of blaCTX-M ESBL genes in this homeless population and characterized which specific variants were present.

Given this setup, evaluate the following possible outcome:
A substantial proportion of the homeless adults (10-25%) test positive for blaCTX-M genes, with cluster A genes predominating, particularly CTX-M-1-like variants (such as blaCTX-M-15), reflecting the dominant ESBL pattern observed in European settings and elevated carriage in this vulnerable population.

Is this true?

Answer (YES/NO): NO